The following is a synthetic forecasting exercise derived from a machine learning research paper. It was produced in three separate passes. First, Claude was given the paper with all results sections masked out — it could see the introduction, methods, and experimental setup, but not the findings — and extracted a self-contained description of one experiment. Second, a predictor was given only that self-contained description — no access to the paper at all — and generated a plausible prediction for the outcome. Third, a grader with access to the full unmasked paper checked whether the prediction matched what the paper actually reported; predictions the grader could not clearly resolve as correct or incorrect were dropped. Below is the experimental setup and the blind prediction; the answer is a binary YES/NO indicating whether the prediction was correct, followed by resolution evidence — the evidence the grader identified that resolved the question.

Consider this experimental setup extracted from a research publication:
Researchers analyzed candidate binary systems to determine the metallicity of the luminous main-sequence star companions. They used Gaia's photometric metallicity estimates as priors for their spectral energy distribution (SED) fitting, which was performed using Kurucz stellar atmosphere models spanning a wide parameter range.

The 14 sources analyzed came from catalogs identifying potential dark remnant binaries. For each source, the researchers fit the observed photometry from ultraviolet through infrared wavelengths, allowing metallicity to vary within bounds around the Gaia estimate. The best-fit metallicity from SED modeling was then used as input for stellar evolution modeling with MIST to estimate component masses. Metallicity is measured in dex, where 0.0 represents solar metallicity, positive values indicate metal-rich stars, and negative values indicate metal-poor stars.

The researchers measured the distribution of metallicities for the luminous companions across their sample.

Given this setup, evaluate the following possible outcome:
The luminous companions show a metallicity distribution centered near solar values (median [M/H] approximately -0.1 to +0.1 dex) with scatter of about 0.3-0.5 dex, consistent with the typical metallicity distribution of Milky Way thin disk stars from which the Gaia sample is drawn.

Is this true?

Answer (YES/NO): NO